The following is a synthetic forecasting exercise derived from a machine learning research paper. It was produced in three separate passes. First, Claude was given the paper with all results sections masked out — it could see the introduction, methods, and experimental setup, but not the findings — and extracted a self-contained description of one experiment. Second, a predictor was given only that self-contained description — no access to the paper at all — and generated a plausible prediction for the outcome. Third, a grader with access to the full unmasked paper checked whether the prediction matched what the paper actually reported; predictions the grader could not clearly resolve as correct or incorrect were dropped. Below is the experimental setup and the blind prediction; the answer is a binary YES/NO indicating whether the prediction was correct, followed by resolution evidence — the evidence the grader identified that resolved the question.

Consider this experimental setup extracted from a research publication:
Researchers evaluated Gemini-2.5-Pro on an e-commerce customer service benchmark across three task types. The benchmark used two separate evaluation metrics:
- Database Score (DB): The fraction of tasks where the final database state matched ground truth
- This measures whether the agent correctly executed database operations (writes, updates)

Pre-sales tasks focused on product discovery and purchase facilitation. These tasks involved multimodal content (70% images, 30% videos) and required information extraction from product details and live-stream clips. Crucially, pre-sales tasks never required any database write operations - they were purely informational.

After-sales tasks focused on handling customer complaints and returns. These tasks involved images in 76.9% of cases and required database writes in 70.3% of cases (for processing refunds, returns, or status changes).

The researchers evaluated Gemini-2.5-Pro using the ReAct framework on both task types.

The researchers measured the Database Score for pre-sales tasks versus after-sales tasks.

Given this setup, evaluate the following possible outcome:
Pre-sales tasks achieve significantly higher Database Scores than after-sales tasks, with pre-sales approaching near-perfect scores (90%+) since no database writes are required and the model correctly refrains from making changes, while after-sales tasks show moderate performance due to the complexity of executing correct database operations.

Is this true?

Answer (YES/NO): YES